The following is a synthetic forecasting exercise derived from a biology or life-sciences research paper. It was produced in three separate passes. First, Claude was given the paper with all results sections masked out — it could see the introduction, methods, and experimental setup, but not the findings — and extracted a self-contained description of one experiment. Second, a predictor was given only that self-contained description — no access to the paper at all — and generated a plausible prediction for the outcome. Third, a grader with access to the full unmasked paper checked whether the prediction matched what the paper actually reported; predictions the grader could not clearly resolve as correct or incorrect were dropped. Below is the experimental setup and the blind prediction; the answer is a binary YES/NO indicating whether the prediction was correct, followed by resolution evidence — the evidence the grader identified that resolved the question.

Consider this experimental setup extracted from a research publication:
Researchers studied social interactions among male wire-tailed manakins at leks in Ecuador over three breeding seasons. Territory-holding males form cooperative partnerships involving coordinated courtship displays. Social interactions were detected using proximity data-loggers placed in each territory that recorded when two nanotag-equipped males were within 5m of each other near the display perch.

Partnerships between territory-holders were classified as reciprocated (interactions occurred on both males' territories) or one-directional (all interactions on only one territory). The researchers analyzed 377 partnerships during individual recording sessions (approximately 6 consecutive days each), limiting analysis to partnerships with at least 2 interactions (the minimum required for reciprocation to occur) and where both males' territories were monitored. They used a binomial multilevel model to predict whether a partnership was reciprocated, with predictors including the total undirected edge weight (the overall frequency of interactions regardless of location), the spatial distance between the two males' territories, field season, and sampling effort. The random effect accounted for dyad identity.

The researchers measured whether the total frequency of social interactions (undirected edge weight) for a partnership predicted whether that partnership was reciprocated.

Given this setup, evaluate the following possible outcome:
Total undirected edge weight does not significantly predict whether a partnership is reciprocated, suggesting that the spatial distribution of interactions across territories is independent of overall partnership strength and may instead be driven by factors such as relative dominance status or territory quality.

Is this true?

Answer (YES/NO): NO